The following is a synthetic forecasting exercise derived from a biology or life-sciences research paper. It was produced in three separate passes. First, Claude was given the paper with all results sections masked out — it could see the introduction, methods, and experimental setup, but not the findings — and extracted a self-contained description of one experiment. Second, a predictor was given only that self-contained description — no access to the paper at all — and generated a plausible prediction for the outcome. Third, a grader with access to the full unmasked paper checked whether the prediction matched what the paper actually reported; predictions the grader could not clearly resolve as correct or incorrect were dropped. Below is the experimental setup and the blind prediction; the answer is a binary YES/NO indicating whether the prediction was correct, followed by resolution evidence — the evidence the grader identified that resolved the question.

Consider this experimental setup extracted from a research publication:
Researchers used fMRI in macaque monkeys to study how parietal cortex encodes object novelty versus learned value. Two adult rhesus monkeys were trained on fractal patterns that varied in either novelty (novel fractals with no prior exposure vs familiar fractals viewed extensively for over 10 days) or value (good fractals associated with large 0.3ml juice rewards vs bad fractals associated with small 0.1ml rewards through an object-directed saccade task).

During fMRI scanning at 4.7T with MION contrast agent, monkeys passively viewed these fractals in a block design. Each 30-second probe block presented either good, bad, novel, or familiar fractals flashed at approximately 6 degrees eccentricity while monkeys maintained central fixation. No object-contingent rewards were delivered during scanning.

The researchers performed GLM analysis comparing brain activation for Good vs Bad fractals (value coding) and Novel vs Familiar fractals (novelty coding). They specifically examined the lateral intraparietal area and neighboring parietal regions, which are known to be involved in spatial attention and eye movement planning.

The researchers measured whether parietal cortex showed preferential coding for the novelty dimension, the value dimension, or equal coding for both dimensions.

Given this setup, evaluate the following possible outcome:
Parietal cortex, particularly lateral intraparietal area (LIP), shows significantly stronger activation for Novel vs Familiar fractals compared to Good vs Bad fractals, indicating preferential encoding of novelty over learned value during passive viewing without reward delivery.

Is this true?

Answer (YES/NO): NO